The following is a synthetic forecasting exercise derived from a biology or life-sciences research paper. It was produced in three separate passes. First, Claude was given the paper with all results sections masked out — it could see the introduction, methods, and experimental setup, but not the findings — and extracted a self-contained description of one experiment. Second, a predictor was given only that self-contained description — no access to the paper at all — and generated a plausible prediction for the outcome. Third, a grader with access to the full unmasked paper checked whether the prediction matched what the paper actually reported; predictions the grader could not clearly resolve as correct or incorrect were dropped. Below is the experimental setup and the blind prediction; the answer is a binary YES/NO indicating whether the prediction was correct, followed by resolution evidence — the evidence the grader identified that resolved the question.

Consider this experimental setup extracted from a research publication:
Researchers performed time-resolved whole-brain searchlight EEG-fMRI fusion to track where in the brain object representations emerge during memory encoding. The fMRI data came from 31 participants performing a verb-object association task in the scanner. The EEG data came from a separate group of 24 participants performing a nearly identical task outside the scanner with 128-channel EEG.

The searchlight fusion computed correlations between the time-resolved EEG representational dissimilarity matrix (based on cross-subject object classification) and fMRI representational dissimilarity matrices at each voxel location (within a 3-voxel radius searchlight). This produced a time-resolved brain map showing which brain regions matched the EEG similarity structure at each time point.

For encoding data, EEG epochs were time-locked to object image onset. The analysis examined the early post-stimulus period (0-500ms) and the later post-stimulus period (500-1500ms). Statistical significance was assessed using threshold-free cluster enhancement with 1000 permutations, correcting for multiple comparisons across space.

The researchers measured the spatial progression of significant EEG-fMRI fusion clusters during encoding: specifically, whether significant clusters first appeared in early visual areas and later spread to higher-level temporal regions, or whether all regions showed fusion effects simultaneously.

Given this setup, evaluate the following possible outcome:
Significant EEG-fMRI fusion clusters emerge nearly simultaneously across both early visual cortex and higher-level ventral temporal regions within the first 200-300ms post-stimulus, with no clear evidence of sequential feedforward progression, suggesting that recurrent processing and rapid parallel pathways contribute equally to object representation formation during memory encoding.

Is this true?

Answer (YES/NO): NO